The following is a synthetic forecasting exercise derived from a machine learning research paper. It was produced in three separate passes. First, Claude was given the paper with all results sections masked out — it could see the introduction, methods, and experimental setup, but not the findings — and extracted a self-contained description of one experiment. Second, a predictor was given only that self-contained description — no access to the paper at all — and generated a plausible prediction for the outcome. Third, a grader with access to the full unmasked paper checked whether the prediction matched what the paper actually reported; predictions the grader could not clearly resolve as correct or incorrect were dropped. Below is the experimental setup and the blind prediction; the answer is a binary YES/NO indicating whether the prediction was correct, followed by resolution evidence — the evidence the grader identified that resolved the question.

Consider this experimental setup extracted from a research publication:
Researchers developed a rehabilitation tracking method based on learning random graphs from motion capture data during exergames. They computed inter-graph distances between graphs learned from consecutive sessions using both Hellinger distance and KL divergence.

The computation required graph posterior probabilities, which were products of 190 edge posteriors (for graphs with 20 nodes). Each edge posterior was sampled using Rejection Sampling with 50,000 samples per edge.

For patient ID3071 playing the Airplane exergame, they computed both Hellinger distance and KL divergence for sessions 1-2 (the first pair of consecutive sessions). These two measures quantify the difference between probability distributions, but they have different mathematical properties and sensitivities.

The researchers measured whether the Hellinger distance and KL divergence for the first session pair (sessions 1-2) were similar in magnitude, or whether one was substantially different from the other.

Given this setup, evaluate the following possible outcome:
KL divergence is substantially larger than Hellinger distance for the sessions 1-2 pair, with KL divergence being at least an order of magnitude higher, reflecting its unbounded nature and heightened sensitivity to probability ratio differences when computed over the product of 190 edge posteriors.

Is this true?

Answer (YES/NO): NO